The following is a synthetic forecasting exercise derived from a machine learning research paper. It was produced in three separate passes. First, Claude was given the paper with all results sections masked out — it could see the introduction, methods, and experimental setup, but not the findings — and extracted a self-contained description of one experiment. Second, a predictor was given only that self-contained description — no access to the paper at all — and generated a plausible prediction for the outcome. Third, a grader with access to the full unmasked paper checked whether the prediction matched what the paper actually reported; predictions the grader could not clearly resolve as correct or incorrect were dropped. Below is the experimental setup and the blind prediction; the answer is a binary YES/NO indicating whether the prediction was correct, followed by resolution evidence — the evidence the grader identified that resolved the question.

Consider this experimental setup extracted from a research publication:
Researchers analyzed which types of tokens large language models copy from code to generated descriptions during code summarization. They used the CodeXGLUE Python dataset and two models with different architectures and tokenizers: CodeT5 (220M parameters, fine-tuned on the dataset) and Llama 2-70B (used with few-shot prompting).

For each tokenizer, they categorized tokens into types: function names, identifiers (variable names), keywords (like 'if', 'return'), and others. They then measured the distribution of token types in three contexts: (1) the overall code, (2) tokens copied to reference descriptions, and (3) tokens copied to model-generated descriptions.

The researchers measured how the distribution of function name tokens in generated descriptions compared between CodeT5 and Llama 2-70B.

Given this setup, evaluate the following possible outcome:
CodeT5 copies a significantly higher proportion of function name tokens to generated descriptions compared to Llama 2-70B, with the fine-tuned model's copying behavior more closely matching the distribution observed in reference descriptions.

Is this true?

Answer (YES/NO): NO